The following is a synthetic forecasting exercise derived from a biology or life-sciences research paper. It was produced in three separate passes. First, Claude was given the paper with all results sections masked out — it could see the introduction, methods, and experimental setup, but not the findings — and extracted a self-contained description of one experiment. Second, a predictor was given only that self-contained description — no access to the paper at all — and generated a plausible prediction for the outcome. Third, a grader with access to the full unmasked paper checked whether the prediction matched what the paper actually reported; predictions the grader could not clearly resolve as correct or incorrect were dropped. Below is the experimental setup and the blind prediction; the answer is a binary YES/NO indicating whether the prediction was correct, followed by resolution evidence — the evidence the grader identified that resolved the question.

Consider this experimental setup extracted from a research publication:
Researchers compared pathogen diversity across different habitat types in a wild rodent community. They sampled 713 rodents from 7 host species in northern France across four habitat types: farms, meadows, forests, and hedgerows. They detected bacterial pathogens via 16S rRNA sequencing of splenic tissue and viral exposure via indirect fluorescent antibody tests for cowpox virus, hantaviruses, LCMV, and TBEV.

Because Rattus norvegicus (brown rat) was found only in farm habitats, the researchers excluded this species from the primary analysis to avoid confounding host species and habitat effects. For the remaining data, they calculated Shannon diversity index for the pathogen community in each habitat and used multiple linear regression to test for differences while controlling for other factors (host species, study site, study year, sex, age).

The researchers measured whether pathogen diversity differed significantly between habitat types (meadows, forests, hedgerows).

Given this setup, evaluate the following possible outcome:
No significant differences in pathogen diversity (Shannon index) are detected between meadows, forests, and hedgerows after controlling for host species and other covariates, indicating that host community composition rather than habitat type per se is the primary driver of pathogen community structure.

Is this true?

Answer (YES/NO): NO